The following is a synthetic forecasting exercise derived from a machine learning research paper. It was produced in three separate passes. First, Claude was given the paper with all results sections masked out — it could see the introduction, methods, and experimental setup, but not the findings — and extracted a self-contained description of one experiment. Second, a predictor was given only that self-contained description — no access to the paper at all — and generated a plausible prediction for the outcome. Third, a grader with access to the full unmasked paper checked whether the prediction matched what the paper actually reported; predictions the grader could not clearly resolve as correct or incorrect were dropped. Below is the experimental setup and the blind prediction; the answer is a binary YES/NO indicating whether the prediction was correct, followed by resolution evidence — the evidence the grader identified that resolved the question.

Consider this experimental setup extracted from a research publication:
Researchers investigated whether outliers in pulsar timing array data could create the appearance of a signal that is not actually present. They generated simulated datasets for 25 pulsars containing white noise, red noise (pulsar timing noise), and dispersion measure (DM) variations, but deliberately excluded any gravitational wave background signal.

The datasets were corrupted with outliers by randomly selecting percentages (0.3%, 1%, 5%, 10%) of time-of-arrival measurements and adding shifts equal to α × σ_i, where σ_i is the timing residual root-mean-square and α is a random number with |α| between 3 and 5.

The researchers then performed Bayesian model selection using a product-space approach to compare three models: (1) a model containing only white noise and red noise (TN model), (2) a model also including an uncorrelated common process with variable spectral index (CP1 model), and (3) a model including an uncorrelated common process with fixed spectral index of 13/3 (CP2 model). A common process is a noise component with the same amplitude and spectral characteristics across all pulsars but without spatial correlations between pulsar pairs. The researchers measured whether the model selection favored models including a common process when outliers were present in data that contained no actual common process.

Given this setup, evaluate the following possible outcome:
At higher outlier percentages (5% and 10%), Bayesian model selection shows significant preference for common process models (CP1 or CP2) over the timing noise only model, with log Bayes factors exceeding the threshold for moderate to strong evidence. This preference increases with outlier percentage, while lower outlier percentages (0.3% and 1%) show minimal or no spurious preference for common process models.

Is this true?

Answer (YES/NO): YES